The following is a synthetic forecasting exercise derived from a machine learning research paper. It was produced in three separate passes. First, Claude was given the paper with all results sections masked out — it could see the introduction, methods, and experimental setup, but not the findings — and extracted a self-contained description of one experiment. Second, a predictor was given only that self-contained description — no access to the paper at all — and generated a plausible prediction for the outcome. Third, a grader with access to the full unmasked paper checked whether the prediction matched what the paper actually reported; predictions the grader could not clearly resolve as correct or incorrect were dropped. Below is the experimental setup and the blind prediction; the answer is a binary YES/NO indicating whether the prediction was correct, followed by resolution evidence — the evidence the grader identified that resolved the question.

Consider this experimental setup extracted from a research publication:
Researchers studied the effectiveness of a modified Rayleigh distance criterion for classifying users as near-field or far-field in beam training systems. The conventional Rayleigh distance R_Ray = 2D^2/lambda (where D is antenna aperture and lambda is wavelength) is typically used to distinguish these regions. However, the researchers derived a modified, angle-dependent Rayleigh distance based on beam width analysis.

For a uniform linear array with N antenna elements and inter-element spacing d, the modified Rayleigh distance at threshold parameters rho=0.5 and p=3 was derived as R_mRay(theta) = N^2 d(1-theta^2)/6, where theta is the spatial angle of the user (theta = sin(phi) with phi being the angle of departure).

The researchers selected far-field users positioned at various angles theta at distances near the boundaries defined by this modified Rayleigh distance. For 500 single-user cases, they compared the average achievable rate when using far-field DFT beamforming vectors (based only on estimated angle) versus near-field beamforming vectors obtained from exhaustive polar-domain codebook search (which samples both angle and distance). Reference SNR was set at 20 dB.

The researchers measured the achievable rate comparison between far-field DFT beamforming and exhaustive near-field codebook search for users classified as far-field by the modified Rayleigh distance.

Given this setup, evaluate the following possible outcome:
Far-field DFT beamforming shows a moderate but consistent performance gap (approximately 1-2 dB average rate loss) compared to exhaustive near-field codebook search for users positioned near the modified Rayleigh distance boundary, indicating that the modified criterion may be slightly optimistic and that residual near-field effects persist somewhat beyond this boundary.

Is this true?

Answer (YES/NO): NO